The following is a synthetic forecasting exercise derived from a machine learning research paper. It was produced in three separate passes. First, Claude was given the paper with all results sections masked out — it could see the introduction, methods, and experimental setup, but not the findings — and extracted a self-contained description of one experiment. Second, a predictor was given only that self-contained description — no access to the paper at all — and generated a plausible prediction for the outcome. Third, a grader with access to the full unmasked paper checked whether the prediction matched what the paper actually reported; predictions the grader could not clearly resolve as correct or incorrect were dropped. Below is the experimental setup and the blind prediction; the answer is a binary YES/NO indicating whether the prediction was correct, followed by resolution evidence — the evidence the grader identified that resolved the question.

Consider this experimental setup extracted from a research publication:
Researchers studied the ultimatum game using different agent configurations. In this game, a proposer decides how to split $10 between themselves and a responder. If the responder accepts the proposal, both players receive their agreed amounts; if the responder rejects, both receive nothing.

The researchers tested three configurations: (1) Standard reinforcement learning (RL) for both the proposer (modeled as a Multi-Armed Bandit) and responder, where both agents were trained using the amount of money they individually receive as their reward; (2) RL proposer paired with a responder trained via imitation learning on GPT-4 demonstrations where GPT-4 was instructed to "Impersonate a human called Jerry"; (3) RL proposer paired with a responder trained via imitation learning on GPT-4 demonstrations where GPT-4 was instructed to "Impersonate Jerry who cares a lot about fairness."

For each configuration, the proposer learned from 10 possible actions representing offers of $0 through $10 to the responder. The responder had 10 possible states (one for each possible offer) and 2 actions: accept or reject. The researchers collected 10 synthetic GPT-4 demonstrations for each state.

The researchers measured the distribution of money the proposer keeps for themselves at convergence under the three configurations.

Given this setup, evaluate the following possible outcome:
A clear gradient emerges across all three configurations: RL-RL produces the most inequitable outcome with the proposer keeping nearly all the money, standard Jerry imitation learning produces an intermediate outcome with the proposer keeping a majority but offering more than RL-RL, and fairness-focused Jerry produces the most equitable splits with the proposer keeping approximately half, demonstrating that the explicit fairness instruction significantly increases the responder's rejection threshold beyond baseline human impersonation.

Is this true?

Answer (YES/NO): YES